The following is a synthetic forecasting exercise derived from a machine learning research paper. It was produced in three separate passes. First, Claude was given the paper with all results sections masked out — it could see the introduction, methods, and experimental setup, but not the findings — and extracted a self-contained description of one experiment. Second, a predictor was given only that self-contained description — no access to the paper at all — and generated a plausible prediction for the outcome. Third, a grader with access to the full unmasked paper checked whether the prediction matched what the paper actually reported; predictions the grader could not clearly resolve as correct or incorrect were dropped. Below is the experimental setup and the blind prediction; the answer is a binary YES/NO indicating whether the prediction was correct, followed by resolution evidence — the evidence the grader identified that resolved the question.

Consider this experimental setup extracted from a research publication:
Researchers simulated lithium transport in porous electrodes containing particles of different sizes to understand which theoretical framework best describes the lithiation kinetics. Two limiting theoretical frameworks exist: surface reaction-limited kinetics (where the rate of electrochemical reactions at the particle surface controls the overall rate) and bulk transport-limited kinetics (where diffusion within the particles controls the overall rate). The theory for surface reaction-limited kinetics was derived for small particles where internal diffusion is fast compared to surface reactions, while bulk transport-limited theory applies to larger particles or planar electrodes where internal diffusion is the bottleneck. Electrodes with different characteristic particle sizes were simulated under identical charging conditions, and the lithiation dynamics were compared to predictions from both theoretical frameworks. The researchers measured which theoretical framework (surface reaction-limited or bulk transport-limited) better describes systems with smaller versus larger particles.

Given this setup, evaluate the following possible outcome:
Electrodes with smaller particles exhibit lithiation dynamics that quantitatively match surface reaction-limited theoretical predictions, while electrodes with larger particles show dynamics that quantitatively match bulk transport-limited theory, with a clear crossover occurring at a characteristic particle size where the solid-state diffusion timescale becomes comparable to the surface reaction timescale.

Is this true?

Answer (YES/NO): NO